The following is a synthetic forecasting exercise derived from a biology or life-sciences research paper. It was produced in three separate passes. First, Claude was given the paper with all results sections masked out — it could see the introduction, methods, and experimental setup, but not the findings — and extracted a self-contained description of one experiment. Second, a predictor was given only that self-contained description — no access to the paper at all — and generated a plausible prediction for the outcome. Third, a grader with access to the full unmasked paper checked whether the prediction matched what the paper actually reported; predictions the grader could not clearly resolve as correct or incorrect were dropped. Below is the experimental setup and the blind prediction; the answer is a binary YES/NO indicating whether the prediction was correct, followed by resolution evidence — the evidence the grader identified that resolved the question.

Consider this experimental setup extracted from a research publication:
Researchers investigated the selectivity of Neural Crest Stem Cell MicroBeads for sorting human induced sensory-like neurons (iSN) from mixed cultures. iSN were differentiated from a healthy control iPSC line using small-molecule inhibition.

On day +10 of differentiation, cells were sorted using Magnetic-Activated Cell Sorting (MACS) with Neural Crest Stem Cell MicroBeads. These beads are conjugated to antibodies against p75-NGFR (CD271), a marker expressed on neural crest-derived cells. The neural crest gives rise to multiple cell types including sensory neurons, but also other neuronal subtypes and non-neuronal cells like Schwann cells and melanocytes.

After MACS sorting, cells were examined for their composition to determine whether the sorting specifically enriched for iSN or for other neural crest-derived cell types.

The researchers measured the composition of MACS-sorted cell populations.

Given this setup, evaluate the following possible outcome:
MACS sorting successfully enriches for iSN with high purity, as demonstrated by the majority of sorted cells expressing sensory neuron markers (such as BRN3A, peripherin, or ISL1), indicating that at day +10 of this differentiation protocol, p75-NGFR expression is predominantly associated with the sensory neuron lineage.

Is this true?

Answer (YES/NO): NO